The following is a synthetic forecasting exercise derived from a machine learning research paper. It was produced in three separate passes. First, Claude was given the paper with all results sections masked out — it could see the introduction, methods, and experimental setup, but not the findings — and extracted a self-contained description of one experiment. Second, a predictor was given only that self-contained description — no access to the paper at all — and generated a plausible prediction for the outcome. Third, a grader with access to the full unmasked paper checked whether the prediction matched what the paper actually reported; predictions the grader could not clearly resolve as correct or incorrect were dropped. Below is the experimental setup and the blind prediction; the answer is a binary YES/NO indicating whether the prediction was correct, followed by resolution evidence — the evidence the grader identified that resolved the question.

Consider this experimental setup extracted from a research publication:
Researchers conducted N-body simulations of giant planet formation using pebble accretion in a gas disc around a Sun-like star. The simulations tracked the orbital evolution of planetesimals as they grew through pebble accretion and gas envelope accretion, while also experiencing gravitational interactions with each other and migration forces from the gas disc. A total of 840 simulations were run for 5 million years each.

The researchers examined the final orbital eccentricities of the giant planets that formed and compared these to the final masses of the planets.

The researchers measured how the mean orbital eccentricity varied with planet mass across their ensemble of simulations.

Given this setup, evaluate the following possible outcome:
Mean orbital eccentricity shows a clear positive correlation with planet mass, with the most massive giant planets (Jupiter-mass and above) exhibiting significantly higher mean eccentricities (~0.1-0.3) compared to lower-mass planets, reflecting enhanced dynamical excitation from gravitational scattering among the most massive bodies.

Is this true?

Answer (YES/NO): YES